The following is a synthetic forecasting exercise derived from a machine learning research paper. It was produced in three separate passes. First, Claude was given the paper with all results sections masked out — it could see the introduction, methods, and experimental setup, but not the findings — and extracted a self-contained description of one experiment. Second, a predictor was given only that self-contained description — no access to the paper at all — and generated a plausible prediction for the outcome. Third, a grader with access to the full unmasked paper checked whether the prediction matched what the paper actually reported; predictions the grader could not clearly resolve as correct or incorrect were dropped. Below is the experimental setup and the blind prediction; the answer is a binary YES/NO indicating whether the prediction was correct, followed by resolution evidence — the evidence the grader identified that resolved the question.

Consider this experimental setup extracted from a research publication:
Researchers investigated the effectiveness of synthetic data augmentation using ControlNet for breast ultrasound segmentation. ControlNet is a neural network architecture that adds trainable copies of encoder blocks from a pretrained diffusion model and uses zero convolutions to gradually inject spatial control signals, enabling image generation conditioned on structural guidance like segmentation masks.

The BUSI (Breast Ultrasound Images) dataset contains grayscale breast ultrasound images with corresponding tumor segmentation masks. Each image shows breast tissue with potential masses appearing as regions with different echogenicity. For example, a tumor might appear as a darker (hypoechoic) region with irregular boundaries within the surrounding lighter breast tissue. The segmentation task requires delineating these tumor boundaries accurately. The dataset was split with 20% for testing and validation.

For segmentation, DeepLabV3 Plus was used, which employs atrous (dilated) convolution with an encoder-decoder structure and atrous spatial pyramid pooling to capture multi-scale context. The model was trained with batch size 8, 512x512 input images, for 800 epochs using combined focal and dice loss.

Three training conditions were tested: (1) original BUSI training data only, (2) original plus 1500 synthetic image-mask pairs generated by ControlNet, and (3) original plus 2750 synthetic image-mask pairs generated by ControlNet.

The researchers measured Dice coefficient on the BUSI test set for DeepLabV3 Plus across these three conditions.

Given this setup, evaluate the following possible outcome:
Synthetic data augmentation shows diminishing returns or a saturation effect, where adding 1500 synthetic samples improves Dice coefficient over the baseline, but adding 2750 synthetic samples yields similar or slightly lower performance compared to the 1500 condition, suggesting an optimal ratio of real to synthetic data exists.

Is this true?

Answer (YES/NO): YES